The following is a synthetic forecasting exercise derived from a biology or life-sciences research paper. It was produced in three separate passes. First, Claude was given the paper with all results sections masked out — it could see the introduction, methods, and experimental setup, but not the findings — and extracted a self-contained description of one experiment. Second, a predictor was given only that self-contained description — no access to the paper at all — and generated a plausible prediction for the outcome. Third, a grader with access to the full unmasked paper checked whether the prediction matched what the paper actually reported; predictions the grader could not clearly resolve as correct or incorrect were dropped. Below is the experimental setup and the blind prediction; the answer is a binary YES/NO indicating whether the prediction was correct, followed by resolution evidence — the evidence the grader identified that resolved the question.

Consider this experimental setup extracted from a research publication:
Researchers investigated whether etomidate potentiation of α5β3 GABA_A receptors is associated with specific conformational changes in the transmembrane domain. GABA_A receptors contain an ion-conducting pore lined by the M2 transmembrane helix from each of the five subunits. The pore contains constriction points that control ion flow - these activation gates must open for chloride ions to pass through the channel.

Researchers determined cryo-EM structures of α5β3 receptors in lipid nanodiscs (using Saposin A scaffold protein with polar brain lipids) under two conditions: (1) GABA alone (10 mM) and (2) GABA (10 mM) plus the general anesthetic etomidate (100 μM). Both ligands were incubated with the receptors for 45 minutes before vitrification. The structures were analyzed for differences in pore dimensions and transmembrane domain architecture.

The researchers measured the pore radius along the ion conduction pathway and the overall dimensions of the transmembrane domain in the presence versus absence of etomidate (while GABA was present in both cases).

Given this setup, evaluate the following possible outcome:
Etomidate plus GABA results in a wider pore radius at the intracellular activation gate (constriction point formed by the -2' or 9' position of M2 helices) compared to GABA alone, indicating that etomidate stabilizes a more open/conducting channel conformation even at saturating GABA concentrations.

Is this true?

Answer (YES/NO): NO